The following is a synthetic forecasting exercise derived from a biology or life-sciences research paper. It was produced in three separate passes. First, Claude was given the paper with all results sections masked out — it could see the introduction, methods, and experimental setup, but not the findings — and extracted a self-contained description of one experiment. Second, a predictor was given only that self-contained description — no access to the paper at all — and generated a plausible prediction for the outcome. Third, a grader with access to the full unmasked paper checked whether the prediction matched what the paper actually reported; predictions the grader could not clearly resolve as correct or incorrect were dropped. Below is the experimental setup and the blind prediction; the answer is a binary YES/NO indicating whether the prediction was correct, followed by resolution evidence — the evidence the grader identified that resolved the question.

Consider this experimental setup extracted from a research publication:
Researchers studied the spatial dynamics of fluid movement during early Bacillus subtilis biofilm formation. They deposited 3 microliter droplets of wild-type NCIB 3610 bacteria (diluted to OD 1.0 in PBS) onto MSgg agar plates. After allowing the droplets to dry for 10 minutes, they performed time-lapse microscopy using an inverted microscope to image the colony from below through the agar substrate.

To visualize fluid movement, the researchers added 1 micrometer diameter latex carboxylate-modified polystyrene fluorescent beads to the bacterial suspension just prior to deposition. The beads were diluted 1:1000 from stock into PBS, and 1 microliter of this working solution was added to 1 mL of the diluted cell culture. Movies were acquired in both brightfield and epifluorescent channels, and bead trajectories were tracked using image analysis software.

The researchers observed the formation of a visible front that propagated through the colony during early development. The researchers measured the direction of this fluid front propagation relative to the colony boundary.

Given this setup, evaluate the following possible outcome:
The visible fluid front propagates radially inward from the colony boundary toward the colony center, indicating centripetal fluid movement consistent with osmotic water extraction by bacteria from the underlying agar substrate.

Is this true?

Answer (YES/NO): YES